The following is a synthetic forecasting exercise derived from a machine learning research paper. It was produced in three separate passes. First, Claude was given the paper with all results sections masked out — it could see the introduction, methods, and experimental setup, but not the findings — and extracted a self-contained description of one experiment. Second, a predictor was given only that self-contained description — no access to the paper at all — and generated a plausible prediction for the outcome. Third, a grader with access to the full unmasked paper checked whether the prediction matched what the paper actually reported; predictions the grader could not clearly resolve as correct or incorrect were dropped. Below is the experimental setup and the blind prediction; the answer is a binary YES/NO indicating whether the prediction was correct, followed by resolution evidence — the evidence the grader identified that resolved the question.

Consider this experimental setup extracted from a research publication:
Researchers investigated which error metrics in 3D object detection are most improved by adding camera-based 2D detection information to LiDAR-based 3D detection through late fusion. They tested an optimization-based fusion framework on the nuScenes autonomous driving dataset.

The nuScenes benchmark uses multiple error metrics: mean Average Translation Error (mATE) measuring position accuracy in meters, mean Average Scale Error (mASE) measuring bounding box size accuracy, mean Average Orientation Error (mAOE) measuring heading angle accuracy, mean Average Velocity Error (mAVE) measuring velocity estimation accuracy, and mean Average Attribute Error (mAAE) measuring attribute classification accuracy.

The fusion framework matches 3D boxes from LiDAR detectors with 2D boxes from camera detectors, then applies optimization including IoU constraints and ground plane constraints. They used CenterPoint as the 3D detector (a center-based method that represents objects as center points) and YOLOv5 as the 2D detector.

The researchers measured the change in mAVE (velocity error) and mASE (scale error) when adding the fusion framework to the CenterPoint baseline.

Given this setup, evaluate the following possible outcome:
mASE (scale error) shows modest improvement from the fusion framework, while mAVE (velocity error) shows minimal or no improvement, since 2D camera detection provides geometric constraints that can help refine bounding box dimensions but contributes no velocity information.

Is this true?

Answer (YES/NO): YES